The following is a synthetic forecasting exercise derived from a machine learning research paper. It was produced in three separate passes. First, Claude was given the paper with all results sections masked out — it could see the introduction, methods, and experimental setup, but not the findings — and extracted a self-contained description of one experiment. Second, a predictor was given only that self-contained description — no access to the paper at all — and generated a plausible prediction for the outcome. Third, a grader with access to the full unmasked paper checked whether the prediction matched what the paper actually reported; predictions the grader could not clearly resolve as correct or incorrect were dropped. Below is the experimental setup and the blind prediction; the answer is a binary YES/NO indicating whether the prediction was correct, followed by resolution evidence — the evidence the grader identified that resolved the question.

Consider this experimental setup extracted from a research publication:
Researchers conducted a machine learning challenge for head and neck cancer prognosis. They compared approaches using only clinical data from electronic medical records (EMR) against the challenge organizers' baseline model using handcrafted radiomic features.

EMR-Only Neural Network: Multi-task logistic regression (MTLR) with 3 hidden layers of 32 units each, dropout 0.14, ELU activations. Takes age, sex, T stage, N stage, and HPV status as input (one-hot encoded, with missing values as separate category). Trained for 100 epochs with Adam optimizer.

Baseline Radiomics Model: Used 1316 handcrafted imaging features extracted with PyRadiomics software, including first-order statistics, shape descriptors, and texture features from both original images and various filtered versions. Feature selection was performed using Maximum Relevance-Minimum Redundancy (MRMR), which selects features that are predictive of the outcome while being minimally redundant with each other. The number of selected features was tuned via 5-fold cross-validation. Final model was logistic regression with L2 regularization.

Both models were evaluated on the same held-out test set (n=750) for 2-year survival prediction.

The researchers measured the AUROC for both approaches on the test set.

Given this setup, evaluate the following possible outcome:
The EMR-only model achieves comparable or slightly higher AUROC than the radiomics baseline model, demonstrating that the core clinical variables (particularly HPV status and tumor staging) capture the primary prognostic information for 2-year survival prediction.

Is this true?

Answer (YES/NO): NO